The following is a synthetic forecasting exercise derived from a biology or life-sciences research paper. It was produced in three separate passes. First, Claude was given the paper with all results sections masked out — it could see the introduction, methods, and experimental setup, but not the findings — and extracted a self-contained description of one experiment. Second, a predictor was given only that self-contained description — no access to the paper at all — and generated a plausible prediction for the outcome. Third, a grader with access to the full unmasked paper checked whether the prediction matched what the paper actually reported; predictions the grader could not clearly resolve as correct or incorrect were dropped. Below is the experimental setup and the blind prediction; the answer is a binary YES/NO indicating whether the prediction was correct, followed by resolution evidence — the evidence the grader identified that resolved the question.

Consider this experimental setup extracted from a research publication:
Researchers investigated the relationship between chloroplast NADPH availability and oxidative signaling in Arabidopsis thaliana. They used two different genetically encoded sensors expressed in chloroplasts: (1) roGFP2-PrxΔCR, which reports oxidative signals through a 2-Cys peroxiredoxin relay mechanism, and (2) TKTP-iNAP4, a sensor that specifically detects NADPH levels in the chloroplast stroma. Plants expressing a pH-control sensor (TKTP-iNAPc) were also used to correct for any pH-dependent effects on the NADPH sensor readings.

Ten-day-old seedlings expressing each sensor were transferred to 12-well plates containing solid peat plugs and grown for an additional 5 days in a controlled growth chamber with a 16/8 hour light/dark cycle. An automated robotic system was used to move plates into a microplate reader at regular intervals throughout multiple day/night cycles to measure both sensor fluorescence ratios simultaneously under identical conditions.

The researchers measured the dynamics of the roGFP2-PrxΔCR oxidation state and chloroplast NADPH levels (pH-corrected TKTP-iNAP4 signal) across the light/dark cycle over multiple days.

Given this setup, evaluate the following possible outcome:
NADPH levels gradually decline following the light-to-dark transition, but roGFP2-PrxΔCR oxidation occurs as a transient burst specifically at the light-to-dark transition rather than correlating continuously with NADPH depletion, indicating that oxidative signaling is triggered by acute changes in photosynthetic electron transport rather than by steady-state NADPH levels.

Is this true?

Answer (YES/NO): NO